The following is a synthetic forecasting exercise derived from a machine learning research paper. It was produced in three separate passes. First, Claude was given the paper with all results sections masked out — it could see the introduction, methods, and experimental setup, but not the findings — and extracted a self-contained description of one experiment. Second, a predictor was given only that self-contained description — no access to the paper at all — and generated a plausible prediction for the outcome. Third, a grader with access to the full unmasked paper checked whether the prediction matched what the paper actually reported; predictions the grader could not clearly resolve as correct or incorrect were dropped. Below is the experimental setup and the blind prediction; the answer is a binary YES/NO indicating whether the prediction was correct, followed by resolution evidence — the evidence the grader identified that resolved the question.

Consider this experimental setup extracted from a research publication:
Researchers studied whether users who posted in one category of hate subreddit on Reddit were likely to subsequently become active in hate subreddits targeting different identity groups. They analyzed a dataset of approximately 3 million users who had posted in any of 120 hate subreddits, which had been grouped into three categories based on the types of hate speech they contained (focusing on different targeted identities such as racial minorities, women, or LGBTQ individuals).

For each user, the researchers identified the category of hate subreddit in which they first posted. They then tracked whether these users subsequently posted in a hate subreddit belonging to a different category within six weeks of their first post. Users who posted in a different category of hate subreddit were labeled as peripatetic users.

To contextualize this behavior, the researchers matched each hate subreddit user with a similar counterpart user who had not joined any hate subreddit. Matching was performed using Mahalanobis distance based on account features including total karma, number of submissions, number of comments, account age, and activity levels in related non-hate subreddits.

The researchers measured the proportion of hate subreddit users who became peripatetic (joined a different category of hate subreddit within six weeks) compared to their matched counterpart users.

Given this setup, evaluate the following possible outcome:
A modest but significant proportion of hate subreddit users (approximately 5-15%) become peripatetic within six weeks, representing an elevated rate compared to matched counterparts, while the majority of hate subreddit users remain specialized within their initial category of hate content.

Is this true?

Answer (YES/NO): NO